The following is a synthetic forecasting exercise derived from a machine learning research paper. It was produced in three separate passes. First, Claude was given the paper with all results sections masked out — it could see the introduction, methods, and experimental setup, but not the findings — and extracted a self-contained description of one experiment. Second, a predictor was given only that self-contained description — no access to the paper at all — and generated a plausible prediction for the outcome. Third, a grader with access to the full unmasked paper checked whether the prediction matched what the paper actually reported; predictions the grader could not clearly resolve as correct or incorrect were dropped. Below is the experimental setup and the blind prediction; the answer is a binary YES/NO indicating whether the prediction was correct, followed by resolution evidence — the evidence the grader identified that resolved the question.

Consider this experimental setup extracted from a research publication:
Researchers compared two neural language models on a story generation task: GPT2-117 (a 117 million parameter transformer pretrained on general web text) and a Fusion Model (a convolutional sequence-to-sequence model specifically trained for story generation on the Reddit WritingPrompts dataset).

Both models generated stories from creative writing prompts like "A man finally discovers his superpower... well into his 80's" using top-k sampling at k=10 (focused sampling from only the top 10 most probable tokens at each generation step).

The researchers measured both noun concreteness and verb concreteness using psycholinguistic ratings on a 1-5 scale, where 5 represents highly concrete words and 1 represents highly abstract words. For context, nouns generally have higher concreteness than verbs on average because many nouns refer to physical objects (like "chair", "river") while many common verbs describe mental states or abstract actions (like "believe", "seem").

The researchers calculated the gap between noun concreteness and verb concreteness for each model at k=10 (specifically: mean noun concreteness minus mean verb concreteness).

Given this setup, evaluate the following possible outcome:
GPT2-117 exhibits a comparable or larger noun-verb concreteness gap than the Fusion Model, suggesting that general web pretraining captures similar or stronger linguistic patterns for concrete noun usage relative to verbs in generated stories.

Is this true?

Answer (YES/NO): YES